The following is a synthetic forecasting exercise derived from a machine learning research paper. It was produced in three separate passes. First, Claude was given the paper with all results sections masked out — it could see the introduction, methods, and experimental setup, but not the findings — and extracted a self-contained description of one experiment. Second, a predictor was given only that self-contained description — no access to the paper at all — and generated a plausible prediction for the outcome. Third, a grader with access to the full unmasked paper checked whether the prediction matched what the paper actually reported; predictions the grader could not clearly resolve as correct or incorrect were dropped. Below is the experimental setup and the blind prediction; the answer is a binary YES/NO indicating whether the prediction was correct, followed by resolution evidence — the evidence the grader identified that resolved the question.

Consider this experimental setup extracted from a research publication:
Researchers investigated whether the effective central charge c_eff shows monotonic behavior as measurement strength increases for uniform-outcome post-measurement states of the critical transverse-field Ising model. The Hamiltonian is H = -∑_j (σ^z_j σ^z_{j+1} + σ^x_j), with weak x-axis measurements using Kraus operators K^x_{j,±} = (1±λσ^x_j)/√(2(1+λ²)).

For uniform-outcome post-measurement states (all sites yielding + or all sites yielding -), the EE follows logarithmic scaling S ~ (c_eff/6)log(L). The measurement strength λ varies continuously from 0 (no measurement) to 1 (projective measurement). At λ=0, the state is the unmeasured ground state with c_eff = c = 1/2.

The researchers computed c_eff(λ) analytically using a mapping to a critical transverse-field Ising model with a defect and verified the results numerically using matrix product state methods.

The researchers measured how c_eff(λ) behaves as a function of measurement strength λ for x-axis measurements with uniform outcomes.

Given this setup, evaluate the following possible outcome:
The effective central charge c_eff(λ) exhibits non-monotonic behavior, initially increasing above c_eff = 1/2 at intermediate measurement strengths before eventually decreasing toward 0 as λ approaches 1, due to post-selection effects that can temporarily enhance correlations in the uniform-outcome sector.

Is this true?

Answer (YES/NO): NO